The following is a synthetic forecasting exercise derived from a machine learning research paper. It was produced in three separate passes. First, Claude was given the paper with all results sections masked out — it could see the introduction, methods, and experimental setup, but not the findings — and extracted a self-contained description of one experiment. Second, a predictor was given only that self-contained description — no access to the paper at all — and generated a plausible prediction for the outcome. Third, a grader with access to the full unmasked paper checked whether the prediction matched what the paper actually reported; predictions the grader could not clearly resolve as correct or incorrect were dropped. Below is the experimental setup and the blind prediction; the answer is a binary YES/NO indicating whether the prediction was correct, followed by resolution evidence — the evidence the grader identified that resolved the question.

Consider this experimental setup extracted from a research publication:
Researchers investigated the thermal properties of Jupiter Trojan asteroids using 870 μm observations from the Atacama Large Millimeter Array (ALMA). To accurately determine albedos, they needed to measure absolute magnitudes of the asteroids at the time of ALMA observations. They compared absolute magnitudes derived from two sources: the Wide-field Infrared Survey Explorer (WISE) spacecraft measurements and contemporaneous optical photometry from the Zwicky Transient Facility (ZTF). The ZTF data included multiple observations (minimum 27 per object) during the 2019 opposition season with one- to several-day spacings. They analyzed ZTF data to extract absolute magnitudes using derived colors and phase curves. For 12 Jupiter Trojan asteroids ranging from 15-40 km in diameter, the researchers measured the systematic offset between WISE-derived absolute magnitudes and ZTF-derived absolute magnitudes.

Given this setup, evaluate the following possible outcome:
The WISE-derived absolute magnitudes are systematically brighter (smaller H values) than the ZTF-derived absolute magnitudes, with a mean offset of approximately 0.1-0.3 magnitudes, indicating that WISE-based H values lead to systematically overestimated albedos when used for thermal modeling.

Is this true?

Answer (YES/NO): NO